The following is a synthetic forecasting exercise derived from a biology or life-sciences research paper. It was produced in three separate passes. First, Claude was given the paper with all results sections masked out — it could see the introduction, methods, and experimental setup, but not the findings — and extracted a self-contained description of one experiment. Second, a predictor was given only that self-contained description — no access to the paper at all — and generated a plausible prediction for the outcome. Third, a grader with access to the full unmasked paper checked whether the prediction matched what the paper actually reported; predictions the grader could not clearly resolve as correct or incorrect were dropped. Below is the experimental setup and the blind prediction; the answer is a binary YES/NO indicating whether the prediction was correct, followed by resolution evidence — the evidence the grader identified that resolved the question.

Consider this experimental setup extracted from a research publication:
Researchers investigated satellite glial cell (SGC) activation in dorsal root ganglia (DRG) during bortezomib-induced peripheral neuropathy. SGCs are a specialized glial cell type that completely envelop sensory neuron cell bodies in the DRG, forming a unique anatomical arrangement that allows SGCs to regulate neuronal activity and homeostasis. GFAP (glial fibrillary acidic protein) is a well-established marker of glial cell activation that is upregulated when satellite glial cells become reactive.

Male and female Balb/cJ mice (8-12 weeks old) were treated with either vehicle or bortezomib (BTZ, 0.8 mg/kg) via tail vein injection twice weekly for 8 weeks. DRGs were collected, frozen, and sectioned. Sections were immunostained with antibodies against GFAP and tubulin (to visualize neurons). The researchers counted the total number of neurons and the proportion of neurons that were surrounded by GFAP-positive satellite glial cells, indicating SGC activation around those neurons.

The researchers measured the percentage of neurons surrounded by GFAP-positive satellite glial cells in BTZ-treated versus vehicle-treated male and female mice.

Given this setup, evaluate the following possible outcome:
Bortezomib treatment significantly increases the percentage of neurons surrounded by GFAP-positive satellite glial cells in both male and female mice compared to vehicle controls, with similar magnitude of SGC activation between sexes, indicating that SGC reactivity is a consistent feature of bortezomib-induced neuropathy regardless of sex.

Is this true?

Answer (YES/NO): YES